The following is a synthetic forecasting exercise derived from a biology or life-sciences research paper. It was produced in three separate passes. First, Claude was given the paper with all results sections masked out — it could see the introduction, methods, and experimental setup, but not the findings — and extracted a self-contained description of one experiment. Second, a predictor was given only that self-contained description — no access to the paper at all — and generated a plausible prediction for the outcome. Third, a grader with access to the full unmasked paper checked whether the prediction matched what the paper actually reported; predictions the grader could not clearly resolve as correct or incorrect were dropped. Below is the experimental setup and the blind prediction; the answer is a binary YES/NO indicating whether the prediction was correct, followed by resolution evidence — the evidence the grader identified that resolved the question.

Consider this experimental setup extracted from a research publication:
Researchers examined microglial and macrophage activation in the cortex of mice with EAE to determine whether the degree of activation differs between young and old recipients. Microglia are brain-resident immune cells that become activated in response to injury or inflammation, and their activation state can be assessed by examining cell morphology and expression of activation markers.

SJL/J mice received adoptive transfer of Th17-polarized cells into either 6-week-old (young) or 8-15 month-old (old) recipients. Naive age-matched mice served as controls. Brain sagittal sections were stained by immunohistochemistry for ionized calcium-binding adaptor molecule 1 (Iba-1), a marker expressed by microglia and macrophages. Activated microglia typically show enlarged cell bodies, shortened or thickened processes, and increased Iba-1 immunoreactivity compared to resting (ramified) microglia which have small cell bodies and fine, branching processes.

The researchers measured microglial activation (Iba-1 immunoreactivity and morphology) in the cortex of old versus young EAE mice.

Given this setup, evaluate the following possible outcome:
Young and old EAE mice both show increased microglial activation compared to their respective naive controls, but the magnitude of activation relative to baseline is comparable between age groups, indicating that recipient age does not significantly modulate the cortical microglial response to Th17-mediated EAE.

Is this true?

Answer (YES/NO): NO